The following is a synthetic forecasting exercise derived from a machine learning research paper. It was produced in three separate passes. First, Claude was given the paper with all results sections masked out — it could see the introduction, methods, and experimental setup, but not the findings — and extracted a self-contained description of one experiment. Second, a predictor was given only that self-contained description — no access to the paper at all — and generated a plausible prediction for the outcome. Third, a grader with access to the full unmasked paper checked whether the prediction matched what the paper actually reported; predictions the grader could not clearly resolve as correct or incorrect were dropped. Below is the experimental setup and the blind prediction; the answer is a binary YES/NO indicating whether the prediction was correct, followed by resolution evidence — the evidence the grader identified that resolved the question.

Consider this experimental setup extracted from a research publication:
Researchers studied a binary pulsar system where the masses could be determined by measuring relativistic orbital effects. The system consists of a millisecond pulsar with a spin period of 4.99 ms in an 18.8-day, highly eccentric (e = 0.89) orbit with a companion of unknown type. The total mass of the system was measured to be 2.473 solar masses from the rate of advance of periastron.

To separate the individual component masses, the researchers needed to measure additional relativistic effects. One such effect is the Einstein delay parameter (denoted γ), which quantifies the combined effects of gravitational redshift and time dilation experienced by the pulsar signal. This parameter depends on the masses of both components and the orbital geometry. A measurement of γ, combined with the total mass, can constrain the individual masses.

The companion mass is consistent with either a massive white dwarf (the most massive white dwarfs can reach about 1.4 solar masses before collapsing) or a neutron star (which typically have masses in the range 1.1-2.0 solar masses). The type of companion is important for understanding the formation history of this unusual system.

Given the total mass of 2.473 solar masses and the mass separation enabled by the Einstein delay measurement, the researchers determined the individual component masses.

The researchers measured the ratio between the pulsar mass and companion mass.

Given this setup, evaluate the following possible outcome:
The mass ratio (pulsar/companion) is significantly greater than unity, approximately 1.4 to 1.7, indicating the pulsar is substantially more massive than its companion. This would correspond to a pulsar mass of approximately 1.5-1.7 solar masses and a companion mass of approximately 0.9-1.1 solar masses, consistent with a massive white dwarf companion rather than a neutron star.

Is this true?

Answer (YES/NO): NO